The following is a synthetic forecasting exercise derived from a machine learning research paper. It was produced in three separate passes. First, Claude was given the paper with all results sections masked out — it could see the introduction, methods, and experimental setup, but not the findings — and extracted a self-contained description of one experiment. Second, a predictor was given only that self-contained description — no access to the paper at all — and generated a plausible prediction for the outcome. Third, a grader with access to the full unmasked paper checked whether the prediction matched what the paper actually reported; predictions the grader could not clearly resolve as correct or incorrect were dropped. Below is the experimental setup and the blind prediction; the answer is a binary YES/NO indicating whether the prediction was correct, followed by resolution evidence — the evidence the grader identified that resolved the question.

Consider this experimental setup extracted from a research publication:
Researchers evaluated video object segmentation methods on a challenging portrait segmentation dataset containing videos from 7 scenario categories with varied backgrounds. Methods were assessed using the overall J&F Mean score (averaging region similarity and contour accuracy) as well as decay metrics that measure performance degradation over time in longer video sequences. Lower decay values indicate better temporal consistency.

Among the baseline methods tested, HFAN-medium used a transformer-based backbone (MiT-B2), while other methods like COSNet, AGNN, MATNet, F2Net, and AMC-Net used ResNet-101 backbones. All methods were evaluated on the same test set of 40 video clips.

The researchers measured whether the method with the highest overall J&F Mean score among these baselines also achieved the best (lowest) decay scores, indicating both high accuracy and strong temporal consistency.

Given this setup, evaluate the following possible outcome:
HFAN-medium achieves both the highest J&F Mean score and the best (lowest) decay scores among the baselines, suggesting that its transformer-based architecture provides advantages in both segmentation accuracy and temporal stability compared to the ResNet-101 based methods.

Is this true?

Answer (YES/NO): NO